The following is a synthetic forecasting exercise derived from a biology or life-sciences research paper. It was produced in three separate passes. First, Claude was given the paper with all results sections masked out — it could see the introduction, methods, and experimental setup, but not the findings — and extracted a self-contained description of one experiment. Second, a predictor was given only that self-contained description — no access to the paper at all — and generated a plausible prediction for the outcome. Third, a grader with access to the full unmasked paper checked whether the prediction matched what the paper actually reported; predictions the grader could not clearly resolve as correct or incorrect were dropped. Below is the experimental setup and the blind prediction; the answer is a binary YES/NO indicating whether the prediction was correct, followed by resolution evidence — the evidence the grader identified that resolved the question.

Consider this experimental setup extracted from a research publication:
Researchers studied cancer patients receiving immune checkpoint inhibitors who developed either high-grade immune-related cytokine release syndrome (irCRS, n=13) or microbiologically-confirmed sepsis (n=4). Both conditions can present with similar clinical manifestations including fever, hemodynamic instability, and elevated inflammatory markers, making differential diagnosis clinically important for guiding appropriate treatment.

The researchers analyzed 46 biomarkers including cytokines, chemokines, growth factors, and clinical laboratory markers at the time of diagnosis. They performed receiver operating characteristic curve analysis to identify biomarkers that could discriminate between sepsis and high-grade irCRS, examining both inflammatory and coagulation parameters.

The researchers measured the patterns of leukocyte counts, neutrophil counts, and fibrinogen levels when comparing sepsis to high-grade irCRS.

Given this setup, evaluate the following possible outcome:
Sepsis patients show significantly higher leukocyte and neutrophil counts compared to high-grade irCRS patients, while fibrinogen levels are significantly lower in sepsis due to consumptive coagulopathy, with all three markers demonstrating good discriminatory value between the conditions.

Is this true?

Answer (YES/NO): NO